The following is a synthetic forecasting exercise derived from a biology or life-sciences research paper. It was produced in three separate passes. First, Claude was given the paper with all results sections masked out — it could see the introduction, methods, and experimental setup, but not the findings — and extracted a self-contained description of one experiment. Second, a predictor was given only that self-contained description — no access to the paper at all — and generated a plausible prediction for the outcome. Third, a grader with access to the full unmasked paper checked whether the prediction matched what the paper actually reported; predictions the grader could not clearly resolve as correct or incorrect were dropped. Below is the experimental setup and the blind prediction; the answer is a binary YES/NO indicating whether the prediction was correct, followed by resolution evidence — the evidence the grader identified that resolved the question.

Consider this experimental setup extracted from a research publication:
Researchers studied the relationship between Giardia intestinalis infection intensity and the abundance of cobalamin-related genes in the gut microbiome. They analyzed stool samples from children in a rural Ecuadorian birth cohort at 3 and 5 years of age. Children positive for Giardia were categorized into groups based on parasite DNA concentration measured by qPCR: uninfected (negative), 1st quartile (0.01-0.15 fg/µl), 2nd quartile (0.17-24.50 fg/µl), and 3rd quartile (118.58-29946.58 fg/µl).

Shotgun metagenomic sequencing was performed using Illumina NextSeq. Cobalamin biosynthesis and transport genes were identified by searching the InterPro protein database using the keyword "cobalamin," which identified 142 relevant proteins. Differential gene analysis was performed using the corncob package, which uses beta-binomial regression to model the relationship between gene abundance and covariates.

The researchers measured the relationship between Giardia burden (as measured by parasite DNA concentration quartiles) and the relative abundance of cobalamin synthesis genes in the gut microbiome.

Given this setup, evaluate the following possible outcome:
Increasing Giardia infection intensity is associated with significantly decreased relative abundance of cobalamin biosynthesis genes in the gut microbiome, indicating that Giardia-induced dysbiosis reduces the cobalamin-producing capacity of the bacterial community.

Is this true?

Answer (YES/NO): YES